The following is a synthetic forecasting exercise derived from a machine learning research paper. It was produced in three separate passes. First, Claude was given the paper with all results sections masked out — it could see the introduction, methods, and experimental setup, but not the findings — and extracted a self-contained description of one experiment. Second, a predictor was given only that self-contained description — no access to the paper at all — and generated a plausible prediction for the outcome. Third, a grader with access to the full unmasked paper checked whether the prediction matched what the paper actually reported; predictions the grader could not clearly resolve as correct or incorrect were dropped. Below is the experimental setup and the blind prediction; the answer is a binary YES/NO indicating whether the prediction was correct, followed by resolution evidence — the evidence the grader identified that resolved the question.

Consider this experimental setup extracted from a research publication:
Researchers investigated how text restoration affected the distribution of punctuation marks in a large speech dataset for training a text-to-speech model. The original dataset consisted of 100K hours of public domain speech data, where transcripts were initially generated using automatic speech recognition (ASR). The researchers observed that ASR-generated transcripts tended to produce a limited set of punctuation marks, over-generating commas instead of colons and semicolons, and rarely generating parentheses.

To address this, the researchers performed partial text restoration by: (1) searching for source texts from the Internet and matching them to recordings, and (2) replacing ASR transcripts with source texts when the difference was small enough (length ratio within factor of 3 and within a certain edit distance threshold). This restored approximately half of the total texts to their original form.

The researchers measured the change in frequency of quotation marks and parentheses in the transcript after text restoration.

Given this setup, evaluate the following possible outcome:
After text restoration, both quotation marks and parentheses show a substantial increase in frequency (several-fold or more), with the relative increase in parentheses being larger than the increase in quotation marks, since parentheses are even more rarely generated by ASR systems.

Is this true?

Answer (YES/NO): YES